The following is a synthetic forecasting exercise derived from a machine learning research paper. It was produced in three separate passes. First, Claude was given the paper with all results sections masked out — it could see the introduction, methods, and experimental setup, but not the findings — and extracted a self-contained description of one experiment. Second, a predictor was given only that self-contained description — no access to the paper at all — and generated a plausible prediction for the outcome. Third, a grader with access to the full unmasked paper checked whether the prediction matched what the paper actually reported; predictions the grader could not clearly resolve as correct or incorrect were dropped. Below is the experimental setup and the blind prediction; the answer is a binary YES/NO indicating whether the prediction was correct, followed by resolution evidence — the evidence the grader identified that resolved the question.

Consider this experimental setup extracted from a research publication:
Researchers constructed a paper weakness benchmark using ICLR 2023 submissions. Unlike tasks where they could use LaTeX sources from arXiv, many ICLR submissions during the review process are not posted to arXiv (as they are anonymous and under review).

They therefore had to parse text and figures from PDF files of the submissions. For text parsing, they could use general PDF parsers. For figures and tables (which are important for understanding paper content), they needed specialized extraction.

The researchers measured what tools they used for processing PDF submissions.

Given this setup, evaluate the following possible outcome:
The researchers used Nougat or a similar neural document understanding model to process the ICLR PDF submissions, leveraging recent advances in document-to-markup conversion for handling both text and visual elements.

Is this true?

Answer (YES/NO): NO